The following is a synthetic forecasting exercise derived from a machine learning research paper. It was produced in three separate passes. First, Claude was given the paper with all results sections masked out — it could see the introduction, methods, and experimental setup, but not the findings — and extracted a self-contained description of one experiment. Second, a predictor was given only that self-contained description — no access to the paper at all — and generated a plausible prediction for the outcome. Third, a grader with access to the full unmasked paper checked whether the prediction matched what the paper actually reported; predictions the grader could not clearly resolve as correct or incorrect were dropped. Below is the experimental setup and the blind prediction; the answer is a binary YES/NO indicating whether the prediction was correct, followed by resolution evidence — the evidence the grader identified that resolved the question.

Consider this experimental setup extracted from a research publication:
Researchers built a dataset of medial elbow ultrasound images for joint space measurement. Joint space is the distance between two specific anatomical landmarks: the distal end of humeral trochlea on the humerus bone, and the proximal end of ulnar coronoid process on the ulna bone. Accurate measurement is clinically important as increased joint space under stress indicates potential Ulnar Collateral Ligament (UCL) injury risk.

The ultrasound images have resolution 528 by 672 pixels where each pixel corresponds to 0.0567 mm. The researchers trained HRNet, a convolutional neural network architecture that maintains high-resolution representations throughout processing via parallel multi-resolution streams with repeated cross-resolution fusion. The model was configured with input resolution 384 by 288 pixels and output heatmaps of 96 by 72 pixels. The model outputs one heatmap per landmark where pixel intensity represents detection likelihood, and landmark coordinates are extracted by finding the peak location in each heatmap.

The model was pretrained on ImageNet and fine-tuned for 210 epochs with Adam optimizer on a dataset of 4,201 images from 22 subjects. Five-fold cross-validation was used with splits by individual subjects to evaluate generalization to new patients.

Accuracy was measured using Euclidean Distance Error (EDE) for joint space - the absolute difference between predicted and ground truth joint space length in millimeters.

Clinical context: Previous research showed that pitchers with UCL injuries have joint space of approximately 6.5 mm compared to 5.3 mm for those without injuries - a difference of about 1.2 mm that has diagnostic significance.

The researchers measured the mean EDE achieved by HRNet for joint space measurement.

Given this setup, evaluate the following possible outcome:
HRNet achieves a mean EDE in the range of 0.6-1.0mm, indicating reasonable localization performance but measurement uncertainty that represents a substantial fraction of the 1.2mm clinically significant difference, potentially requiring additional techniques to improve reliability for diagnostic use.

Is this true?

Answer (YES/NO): NO